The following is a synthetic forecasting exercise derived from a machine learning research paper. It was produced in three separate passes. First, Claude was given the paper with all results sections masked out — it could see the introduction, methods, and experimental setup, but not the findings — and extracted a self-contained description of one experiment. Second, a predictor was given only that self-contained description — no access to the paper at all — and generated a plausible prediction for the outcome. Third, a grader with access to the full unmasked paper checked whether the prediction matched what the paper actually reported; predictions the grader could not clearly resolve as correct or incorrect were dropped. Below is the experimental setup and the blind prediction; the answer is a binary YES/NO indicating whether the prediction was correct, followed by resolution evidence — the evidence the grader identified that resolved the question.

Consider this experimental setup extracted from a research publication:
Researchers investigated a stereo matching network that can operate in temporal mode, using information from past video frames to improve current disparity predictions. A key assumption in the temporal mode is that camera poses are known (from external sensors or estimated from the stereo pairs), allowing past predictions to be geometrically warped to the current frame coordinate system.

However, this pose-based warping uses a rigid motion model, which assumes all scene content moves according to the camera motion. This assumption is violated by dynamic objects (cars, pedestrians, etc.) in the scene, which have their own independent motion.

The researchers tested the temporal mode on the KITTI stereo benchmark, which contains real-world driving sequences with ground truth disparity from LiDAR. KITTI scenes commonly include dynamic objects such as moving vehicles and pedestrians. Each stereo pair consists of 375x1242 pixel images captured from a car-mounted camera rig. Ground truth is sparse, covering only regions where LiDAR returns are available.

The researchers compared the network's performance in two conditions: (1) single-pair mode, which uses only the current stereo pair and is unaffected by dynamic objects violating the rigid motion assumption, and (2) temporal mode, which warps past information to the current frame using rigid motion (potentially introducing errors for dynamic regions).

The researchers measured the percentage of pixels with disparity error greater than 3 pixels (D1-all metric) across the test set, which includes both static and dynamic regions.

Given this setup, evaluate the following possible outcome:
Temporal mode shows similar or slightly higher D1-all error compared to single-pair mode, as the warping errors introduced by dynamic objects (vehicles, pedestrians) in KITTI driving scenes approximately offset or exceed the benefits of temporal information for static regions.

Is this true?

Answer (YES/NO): NO